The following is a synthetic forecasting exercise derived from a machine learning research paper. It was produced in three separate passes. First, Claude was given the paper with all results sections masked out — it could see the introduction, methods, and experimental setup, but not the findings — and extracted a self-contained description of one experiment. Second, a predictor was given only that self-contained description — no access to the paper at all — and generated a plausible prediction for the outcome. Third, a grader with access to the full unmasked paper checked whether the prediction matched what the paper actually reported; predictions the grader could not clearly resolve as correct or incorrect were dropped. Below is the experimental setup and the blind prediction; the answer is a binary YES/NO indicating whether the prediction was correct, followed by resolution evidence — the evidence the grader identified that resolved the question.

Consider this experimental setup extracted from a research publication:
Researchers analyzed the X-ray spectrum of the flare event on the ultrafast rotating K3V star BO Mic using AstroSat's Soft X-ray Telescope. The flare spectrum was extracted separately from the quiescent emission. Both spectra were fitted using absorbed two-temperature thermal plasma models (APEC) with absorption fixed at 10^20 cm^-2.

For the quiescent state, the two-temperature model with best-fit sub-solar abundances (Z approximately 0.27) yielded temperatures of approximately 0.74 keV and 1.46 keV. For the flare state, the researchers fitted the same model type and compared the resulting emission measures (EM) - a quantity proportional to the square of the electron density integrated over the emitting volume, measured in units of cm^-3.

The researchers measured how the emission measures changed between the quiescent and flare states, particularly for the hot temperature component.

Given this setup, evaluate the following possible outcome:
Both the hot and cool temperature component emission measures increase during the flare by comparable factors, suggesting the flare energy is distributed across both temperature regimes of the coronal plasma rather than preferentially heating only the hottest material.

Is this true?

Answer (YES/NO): NO